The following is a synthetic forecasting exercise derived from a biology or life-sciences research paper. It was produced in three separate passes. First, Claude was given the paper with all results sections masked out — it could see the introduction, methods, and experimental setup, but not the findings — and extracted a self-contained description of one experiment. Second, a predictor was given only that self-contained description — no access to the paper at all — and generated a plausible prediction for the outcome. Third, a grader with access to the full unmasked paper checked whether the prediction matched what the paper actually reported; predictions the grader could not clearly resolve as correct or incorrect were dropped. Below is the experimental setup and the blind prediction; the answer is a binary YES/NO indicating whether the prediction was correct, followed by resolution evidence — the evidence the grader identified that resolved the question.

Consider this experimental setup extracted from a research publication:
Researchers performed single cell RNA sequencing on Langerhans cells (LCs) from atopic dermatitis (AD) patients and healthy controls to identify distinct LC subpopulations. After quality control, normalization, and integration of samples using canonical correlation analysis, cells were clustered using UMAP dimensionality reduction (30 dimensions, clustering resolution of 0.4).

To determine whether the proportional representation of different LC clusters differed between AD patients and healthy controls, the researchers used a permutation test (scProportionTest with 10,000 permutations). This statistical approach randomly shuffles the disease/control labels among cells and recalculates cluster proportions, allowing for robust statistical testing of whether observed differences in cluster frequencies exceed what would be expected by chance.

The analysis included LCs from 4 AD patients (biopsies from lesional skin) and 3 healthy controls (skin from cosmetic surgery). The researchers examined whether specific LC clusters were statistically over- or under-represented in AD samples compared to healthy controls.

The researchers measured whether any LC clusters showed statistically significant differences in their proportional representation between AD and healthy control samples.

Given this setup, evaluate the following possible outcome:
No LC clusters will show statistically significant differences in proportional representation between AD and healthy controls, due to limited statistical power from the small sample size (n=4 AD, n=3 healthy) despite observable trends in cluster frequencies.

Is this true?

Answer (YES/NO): NO